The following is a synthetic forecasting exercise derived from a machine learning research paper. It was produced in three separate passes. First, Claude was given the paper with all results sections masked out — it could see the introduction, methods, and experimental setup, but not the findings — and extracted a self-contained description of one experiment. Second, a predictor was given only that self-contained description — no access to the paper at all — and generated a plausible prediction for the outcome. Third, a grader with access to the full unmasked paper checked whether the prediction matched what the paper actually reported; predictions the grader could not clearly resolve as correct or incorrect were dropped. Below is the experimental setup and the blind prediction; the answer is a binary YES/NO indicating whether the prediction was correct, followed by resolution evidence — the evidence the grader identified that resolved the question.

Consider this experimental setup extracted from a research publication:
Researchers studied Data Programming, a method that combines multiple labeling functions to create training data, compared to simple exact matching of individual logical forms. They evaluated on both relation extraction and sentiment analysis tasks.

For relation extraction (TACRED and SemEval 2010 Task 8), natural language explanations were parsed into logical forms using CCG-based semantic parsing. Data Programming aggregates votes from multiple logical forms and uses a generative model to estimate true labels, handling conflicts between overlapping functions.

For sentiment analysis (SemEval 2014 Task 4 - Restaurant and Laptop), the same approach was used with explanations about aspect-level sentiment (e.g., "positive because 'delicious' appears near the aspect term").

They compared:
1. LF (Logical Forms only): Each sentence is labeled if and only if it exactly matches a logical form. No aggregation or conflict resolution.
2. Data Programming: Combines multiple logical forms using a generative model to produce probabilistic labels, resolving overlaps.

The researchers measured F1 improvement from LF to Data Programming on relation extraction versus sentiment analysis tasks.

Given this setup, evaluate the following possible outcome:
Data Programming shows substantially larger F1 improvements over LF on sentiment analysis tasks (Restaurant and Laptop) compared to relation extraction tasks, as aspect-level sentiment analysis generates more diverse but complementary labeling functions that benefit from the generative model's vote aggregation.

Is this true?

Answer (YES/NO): YES